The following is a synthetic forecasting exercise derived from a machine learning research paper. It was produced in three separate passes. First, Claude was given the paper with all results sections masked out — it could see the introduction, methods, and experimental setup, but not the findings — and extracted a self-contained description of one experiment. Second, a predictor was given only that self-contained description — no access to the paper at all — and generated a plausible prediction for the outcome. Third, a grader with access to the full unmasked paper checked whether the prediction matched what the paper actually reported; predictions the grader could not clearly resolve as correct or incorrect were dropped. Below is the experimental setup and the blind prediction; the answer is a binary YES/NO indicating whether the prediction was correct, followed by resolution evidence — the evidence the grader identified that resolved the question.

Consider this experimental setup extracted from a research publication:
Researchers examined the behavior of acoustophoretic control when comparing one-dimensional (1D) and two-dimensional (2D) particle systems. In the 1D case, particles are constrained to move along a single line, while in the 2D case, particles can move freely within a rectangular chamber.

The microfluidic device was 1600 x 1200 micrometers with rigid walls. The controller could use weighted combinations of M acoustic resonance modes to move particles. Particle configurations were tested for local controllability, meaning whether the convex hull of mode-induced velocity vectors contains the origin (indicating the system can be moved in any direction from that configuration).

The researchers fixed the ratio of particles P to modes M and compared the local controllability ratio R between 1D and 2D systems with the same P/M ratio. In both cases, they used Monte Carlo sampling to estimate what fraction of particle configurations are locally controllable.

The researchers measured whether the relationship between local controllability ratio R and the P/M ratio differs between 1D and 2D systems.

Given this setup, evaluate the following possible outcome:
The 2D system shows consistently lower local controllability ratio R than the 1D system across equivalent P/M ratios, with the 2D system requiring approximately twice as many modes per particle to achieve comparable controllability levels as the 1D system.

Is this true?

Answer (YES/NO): YES